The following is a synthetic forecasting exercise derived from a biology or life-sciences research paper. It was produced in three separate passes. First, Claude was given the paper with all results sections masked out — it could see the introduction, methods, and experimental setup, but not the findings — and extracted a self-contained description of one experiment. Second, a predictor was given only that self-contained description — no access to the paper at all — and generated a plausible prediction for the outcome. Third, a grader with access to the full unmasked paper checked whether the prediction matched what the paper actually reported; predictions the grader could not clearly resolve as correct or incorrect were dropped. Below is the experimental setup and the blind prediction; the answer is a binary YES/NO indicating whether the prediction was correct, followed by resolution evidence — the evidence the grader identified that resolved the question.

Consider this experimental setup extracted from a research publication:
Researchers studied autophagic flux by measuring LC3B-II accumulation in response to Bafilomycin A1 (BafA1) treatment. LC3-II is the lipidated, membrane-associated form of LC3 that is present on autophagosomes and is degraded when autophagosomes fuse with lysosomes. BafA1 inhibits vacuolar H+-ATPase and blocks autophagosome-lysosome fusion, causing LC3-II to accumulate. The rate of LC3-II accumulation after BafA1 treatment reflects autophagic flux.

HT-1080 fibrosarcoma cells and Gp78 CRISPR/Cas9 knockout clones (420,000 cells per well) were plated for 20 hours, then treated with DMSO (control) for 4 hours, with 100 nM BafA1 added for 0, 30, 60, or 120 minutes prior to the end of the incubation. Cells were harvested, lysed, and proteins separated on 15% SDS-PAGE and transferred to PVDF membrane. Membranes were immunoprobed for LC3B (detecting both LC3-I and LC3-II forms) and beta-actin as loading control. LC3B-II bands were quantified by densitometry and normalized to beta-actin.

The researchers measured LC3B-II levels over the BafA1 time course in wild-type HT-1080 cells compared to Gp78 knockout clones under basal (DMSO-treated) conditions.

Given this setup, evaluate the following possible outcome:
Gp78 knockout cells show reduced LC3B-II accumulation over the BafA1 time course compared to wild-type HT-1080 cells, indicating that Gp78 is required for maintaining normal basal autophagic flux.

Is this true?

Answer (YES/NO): NO